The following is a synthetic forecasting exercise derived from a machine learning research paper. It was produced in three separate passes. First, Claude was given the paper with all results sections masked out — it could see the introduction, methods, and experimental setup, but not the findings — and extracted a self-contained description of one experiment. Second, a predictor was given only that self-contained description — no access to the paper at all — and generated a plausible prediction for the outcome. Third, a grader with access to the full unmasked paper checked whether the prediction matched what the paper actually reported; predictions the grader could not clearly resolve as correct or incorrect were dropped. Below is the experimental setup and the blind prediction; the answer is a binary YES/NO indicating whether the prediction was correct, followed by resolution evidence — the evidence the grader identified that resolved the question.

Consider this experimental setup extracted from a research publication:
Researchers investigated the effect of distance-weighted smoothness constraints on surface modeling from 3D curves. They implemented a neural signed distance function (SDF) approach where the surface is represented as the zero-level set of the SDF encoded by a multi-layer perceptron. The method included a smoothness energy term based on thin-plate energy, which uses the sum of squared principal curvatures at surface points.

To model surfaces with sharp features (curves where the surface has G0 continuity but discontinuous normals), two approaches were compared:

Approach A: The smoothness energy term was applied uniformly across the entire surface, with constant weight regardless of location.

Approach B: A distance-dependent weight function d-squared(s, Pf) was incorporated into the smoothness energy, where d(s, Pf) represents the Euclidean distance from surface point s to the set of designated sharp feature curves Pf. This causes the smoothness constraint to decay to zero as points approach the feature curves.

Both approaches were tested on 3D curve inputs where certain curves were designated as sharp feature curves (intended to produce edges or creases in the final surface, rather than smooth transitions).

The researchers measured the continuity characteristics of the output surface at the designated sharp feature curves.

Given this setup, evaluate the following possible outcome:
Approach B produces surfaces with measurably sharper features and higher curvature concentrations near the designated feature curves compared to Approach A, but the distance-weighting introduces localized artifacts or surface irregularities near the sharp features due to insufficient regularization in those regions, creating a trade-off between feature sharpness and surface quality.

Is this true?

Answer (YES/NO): NO